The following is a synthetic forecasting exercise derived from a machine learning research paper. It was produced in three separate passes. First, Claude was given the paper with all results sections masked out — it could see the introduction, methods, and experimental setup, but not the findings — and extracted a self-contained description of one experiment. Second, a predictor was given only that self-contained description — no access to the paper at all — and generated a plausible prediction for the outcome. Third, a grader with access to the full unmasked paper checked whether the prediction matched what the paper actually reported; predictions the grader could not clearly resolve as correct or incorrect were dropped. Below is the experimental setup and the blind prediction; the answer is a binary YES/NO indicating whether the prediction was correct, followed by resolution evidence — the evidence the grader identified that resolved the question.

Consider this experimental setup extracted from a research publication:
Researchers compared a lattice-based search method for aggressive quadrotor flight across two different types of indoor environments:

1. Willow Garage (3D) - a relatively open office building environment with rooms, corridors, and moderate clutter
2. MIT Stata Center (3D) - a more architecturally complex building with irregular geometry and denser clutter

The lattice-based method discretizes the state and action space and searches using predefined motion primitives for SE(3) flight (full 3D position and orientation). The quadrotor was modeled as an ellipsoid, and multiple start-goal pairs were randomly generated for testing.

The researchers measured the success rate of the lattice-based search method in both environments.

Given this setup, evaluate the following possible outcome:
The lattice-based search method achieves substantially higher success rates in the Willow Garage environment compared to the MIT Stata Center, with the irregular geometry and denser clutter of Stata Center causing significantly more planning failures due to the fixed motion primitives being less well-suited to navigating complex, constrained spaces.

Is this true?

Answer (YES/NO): NO